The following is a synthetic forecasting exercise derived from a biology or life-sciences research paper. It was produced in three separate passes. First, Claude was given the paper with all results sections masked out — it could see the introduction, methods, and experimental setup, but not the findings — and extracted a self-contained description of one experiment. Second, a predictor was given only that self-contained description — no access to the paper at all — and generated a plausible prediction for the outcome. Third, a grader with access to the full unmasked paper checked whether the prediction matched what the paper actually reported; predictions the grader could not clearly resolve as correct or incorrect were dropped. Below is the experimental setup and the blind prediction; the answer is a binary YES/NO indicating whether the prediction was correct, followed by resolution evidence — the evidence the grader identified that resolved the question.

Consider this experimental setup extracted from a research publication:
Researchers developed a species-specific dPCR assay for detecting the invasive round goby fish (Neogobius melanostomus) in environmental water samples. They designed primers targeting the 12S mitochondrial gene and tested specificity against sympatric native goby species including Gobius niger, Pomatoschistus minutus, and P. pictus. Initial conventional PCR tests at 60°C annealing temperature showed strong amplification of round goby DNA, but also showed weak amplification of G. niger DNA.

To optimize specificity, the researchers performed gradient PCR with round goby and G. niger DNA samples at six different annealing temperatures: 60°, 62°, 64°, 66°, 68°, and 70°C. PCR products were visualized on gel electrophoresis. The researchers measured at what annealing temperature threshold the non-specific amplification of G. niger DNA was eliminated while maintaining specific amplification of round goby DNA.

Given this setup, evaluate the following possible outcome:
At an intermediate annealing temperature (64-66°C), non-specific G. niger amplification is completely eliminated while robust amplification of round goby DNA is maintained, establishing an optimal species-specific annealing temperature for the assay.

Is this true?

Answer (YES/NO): YES